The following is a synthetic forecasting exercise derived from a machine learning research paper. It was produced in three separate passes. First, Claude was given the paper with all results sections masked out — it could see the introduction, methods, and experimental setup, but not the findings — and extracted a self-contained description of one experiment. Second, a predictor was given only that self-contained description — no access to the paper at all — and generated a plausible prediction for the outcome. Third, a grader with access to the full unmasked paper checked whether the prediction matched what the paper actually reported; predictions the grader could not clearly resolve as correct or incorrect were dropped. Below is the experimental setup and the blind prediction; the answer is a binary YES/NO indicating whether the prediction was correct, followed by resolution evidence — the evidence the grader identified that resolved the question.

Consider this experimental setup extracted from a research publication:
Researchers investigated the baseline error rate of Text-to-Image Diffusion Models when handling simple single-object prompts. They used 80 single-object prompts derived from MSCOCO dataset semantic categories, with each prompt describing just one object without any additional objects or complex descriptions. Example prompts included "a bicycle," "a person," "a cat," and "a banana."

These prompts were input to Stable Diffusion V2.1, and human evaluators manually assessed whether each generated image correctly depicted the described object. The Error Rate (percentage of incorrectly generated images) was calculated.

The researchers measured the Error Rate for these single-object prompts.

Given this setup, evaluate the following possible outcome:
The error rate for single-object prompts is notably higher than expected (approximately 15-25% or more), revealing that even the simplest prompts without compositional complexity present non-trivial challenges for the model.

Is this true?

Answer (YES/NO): NO